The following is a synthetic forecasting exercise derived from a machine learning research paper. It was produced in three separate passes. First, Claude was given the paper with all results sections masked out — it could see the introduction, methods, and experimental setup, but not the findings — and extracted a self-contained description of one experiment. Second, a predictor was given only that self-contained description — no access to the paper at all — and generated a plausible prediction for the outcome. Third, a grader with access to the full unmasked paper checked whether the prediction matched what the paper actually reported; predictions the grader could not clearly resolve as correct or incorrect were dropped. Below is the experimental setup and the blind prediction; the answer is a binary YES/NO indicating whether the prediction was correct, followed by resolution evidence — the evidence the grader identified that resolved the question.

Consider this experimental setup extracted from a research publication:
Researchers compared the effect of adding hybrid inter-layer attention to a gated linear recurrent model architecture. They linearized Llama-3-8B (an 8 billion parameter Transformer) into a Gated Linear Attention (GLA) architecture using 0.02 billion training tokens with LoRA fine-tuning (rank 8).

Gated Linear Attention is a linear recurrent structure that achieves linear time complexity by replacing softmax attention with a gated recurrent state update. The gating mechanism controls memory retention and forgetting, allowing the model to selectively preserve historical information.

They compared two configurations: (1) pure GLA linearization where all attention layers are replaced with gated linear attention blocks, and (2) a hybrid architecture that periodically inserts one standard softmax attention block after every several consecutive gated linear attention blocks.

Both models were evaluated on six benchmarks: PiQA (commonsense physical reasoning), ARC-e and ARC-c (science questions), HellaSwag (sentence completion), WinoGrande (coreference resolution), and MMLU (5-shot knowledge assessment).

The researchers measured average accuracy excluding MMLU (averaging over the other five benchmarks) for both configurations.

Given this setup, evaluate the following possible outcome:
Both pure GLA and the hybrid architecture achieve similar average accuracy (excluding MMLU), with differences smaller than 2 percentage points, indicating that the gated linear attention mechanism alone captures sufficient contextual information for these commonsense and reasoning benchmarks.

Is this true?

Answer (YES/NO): YES